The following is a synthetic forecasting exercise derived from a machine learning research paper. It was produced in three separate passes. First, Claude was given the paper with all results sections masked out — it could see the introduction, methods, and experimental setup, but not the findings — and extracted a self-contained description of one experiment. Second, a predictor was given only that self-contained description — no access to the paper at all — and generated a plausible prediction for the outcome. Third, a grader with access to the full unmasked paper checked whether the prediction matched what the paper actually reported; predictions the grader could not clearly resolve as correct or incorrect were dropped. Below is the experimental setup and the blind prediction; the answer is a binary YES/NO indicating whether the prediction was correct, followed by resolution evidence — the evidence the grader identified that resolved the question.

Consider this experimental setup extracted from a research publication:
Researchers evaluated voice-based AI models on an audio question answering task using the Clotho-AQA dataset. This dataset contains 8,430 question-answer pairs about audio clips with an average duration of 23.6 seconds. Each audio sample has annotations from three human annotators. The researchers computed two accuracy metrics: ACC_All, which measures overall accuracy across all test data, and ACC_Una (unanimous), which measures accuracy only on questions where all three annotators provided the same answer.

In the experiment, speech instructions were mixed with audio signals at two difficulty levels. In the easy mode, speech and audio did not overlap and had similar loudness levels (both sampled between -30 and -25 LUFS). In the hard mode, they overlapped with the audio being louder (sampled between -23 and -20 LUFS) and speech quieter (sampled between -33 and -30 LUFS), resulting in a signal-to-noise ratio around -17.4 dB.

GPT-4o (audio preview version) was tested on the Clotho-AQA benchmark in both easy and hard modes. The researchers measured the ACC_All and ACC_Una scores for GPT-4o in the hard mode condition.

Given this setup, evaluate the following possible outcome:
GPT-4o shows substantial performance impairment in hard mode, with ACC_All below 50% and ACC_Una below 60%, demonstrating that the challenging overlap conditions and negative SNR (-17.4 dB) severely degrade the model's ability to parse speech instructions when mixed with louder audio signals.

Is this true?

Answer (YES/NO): YES